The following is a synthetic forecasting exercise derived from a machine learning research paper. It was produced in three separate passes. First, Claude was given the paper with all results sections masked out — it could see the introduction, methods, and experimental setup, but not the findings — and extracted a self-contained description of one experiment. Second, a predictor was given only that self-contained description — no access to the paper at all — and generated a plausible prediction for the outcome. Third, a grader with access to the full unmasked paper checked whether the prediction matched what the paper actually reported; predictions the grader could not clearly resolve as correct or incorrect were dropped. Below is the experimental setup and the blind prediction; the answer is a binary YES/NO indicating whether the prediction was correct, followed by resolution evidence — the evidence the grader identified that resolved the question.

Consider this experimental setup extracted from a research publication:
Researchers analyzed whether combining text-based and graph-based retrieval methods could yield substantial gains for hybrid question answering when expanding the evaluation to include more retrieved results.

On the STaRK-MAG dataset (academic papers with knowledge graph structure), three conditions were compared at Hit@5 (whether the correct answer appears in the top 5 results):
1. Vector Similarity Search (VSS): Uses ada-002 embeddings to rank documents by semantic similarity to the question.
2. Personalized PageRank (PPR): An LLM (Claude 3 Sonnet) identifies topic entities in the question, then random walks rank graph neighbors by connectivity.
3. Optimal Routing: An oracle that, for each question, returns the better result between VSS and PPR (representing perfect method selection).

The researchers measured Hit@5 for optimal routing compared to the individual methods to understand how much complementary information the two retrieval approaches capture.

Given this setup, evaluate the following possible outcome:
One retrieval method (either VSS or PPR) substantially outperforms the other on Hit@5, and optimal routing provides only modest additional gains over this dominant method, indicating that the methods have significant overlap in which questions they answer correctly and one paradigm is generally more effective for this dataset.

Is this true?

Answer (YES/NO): NO